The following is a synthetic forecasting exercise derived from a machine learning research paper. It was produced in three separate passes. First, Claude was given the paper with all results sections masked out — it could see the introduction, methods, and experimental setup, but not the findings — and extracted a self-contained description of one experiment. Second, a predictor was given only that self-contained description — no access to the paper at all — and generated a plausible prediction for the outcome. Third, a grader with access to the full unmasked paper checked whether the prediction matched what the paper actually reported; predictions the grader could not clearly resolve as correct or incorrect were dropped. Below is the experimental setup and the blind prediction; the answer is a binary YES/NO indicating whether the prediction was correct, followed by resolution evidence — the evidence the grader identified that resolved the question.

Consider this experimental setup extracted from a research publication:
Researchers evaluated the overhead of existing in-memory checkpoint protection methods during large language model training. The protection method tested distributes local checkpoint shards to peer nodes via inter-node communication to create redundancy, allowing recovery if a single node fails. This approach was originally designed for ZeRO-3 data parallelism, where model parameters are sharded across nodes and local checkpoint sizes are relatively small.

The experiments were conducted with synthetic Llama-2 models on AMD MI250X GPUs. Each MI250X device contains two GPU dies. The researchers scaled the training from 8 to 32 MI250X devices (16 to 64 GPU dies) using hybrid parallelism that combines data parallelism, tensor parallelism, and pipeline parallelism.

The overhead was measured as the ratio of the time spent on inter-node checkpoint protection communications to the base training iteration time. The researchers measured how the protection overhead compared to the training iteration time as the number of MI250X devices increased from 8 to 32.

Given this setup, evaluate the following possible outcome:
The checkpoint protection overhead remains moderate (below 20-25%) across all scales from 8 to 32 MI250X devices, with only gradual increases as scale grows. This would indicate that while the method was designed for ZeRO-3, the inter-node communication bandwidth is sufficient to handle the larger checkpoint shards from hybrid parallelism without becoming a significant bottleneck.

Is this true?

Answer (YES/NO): NO